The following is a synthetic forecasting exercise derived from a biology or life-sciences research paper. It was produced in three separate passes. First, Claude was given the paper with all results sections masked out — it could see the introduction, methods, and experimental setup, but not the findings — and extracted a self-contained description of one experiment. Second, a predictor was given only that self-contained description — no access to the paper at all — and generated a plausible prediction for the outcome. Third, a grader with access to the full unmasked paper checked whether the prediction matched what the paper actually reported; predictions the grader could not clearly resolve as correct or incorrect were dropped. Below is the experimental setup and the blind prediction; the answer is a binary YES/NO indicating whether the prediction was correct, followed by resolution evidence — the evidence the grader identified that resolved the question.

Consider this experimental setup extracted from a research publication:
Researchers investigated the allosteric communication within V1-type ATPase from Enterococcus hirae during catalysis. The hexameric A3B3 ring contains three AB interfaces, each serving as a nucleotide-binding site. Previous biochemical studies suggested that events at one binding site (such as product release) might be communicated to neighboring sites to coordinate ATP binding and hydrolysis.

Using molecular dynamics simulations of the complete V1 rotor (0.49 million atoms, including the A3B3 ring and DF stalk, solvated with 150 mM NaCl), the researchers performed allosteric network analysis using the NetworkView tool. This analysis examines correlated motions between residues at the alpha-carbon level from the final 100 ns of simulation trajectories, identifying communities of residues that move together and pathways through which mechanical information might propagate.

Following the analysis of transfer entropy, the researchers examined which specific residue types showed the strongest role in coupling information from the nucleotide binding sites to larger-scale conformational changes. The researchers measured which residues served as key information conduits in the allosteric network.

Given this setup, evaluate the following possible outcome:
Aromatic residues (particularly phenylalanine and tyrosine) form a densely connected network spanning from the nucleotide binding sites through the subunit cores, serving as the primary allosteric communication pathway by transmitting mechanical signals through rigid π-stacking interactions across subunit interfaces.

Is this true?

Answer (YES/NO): NO